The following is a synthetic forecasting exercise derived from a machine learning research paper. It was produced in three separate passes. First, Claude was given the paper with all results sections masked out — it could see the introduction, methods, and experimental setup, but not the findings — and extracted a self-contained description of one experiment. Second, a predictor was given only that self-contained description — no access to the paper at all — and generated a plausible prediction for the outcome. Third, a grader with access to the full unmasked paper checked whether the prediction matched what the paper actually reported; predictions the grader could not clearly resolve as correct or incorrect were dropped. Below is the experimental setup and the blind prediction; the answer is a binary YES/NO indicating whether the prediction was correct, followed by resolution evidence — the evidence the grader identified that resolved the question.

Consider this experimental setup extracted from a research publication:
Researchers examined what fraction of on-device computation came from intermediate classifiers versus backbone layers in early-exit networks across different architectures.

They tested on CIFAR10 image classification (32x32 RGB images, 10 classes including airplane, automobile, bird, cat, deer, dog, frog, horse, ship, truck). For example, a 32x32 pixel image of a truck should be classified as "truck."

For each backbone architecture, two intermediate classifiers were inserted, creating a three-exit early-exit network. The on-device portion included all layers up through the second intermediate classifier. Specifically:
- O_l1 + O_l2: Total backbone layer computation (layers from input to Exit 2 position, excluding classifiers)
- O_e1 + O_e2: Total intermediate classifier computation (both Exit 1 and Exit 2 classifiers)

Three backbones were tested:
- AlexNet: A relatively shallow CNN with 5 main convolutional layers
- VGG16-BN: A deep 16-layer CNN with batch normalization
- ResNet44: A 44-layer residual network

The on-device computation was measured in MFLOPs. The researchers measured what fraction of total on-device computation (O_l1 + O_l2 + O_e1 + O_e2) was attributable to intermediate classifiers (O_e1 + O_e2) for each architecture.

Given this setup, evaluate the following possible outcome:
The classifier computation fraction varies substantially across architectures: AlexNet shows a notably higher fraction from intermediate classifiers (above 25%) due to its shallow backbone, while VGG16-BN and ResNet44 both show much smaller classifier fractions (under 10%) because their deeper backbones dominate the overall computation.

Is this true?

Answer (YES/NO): NO